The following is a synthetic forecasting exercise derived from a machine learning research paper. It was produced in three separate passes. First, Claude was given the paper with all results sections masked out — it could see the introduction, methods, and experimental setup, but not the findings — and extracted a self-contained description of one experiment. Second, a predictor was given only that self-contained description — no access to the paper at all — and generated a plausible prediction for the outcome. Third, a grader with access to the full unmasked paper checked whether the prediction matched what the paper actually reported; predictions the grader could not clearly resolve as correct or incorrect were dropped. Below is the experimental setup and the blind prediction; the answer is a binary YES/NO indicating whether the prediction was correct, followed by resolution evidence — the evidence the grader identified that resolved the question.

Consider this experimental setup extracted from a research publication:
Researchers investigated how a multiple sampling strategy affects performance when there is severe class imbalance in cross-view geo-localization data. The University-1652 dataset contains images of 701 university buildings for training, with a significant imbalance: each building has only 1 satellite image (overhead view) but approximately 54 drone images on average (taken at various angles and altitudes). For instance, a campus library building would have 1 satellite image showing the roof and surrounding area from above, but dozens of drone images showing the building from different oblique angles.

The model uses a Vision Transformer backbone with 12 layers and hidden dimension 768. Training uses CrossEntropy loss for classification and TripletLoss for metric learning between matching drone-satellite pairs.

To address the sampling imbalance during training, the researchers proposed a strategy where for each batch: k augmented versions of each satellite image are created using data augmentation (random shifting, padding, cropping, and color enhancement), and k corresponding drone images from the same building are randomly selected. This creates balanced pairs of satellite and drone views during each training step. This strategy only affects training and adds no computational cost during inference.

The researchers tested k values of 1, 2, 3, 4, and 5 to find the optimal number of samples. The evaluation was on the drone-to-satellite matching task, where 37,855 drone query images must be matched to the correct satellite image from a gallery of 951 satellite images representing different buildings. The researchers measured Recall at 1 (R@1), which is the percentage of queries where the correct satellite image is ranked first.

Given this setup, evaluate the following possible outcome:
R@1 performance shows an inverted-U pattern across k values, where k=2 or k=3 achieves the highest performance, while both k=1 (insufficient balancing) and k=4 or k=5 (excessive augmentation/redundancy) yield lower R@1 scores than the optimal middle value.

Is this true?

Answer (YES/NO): YES